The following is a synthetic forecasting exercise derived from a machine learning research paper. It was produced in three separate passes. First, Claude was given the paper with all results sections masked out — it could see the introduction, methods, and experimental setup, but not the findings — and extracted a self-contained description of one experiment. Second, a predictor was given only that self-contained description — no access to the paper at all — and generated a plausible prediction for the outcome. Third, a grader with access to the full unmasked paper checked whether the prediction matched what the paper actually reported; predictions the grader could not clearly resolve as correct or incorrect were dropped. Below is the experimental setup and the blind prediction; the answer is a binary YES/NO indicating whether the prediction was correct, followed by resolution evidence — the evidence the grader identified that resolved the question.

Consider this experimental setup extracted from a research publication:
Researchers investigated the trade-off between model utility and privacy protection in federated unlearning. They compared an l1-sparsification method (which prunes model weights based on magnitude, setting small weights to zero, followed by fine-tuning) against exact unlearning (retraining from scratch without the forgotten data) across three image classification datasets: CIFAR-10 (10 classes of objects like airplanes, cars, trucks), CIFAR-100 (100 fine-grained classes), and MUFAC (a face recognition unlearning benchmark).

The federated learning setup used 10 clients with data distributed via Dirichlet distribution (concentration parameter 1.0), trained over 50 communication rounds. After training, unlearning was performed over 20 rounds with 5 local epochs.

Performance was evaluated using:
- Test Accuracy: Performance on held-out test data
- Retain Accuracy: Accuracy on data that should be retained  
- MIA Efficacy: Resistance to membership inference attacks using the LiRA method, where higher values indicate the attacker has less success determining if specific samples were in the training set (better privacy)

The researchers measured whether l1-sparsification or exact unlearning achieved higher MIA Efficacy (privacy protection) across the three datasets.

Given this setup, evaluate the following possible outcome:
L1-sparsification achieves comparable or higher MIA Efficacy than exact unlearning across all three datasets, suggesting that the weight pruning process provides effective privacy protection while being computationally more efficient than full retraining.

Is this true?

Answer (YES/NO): YES